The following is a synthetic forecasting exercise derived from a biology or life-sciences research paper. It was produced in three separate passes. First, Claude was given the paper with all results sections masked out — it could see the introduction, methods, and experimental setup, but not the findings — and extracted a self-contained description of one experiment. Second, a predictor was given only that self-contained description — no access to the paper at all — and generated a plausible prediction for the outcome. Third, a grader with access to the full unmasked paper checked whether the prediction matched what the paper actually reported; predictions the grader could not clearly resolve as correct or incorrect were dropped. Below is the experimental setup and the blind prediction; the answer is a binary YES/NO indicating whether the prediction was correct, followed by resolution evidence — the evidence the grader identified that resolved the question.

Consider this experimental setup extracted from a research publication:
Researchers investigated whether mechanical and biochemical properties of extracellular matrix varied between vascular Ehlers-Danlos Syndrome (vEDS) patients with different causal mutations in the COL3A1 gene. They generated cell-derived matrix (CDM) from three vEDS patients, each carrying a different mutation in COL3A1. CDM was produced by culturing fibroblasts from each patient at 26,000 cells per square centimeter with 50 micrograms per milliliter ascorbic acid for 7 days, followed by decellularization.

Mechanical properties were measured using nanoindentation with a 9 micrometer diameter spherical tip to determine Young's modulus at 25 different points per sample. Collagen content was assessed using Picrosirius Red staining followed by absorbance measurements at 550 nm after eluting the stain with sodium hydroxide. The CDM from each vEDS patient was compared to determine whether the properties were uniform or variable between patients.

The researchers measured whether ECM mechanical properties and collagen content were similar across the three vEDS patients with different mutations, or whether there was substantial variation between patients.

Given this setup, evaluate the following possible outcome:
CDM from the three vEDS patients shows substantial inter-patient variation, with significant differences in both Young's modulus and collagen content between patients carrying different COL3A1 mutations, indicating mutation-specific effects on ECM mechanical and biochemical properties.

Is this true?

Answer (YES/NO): YES